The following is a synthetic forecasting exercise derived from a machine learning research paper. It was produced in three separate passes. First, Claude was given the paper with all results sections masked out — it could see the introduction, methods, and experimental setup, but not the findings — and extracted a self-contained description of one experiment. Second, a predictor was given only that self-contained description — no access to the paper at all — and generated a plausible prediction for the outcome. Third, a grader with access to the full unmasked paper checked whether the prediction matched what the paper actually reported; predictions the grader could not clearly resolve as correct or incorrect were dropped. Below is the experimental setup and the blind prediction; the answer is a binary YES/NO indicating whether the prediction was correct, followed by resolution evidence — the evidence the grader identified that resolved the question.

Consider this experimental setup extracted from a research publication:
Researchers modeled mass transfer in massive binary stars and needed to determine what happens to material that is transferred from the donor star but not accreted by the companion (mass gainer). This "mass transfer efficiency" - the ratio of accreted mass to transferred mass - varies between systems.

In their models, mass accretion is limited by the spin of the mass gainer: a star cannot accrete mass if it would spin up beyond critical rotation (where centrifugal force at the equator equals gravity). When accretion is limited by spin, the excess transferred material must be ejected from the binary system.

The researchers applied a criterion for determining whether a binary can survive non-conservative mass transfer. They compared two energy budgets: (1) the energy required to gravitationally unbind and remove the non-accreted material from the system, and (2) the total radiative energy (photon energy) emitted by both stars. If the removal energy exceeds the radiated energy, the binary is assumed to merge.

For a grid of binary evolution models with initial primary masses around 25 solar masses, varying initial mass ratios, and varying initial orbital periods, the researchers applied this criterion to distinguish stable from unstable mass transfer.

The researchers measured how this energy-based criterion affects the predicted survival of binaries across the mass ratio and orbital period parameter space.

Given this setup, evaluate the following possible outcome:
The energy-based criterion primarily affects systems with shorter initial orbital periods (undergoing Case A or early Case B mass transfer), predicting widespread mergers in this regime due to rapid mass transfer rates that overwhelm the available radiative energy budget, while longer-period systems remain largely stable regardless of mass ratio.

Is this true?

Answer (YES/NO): NO